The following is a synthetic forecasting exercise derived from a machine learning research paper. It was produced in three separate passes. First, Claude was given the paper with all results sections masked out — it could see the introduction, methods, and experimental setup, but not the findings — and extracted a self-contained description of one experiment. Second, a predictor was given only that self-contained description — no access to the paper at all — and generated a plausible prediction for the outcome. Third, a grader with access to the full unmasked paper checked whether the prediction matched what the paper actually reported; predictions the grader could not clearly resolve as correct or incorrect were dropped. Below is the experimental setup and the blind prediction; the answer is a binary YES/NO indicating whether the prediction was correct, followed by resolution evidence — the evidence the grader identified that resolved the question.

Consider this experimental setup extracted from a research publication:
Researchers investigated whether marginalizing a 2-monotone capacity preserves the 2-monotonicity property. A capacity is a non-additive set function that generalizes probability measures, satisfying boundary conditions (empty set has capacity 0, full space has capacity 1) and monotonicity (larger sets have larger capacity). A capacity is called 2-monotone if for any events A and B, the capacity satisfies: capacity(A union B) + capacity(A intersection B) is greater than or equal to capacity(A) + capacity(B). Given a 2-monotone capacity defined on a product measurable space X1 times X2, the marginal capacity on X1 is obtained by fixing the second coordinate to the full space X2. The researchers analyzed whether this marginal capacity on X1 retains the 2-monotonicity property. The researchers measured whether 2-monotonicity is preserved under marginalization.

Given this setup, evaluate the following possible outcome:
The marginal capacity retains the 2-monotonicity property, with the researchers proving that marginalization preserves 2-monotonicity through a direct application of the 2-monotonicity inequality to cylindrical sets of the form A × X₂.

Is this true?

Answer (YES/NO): YES